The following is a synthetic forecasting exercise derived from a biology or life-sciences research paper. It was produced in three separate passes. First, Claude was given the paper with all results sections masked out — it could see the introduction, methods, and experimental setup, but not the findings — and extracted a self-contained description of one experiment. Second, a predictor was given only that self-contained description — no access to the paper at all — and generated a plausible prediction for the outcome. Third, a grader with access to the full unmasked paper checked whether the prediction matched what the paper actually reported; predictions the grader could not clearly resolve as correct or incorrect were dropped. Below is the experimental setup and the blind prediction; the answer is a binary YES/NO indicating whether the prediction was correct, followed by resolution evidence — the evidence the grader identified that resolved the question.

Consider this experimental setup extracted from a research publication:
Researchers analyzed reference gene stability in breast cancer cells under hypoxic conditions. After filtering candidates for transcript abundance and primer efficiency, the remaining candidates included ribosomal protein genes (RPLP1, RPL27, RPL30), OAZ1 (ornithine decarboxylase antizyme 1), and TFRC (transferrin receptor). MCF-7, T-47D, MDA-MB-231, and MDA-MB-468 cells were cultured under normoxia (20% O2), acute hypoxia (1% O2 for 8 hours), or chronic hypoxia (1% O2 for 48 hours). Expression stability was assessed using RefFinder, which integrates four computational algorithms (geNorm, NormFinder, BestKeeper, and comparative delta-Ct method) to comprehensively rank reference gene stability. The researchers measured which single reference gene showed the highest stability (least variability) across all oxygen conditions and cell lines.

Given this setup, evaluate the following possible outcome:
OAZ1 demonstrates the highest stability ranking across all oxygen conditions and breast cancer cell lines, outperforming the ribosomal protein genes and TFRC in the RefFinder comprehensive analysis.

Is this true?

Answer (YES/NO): NO